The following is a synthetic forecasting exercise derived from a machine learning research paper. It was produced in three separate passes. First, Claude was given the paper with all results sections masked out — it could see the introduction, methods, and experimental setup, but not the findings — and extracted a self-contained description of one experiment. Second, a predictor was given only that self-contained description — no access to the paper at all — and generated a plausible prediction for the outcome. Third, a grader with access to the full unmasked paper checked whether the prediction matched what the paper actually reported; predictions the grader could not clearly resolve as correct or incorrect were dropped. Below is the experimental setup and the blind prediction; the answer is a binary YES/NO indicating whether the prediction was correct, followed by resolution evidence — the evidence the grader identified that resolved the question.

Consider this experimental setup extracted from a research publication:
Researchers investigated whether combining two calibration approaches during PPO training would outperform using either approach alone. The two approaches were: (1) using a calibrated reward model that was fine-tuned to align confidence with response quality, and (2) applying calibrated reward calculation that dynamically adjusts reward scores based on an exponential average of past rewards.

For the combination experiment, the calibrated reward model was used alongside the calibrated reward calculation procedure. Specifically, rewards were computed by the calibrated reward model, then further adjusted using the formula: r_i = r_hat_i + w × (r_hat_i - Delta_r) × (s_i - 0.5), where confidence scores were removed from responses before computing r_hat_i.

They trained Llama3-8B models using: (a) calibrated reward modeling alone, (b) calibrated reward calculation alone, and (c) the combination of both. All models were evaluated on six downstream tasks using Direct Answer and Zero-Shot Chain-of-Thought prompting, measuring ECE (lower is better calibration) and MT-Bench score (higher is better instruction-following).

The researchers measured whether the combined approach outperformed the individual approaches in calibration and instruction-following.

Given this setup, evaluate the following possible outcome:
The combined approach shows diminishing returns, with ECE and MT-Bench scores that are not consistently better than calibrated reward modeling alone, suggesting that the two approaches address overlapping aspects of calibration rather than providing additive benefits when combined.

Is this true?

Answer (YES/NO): YES